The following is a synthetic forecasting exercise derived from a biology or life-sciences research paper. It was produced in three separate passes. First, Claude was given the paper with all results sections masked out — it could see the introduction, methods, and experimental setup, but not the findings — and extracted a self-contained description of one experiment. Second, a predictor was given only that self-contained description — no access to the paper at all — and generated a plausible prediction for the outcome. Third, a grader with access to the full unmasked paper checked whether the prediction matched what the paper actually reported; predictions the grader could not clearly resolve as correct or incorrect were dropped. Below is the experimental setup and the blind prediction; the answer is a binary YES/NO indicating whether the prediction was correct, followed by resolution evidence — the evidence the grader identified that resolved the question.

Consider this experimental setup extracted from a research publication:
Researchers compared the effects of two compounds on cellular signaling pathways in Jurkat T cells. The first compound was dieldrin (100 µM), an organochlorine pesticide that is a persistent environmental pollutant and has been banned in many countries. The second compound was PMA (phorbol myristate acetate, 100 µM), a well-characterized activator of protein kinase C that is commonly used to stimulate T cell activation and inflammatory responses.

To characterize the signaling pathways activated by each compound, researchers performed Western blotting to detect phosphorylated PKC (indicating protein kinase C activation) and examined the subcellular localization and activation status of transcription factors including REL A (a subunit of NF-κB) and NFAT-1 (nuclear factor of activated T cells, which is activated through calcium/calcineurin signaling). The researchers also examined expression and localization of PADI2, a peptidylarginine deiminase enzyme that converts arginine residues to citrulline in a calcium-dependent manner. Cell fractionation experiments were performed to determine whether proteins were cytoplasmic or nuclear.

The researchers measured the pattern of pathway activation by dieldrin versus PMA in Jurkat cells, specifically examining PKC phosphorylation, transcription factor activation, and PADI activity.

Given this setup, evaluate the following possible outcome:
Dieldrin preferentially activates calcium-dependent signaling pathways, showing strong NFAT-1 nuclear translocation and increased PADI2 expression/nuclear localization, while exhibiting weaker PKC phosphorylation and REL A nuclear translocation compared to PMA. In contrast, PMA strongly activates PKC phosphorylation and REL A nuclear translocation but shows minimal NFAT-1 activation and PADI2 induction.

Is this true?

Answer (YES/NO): YES